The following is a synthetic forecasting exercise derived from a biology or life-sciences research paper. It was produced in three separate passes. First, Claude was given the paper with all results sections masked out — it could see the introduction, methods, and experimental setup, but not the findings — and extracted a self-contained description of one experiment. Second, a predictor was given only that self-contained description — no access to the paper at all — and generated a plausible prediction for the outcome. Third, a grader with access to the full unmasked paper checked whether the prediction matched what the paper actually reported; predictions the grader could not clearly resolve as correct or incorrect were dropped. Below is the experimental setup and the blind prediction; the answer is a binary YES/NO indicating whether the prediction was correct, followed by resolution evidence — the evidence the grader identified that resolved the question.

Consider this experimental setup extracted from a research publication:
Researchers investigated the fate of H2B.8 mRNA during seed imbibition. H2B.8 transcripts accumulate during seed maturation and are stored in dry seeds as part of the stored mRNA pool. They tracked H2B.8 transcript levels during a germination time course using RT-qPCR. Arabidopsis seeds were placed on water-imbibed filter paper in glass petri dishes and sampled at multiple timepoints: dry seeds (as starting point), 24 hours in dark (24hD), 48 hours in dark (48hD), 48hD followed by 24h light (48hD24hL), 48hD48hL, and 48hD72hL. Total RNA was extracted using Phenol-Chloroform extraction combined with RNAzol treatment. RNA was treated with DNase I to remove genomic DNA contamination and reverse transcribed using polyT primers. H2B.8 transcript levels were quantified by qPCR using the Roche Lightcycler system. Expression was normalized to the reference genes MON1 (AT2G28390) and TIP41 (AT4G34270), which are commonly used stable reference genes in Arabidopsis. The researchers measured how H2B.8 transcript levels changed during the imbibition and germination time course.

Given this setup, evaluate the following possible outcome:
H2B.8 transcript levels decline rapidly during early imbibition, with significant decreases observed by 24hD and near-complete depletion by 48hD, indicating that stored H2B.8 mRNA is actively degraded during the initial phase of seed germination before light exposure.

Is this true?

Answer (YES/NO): YES